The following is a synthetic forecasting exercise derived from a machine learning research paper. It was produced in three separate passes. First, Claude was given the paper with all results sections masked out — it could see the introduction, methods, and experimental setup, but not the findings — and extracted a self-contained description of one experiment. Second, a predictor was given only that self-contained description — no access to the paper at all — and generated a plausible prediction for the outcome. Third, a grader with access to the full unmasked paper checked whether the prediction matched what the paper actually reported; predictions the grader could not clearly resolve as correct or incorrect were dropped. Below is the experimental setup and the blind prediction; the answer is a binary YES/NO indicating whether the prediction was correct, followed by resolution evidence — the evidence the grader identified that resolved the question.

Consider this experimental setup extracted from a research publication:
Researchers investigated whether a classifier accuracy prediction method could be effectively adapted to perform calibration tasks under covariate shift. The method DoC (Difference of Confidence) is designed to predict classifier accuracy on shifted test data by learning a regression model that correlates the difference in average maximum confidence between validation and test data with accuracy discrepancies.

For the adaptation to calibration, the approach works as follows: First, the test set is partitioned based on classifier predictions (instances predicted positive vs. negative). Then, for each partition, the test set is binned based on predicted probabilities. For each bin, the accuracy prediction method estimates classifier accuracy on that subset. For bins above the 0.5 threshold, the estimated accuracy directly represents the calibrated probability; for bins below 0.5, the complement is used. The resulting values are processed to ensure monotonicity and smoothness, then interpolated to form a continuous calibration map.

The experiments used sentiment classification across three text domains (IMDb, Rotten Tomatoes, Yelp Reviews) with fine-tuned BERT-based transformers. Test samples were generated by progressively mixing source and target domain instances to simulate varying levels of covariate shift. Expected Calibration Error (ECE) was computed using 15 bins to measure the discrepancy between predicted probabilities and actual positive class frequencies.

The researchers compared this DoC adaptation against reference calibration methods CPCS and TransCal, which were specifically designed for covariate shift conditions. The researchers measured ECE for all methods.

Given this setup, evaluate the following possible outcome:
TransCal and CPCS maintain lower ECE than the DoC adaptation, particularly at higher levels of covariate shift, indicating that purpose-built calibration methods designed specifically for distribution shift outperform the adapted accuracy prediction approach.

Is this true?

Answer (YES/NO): NO